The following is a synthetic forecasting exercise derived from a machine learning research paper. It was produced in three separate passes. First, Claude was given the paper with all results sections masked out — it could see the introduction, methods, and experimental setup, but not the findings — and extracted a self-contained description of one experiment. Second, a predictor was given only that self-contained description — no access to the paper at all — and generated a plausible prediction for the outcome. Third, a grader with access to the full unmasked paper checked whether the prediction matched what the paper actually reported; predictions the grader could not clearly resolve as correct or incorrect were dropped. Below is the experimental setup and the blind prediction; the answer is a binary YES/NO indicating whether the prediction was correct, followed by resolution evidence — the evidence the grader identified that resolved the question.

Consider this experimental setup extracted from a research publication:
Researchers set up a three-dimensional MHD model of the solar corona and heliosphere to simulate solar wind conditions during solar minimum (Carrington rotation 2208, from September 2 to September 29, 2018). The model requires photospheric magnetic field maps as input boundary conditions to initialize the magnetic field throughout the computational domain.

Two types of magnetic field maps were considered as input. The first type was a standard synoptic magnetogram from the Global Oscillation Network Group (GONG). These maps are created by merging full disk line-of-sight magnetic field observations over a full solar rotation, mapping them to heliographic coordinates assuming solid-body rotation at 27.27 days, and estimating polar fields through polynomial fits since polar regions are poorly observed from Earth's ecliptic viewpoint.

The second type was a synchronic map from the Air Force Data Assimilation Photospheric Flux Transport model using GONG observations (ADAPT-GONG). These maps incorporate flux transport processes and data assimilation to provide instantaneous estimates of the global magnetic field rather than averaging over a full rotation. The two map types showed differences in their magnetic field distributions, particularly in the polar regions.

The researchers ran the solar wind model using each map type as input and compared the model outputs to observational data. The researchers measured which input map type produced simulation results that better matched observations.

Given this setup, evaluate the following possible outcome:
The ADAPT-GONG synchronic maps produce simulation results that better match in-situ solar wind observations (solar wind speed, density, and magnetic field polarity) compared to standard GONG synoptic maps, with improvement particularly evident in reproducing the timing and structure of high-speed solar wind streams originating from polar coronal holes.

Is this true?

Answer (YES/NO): NO